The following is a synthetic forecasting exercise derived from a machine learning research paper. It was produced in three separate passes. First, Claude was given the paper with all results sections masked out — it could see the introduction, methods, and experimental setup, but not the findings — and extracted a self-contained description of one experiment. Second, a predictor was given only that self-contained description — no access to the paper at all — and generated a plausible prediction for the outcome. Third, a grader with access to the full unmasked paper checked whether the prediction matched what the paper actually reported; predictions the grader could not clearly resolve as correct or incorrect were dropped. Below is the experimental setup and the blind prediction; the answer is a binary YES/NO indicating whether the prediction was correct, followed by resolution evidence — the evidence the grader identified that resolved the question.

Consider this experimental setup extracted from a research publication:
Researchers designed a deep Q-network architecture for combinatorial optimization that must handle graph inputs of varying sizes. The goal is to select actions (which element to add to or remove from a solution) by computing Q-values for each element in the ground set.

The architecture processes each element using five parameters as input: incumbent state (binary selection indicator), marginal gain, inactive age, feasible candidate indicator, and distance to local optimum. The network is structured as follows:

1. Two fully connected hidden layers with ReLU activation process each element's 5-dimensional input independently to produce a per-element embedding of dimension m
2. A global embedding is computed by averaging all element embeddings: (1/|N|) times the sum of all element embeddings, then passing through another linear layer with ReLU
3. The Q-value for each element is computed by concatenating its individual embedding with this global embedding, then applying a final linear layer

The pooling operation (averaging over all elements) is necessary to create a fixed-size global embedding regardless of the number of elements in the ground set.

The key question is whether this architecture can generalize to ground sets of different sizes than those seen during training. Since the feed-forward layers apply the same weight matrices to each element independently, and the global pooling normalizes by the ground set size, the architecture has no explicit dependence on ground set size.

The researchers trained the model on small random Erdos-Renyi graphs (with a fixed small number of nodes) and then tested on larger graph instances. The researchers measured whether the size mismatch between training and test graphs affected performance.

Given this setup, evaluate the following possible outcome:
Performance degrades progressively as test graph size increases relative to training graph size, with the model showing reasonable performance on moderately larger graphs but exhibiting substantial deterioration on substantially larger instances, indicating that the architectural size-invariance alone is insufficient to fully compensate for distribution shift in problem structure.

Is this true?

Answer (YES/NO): NO